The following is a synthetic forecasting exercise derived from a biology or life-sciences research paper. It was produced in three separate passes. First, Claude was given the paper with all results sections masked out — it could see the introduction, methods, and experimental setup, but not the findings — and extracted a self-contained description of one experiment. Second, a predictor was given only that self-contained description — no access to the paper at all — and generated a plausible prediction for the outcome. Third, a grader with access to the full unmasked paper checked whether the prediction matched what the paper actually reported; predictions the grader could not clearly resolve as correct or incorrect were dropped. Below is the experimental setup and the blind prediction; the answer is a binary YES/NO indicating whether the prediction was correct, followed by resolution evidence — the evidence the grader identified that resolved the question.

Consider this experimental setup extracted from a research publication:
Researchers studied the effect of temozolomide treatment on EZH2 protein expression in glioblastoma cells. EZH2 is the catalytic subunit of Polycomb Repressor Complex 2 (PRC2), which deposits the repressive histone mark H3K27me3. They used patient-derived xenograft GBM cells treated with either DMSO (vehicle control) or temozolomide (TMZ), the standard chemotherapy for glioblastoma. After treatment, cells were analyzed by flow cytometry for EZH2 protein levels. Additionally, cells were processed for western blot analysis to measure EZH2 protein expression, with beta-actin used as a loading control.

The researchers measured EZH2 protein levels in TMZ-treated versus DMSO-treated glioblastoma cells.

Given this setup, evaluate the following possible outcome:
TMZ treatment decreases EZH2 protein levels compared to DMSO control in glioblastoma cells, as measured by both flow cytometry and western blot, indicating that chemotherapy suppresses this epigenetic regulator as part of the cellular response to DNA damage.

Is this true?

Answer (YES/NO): NO